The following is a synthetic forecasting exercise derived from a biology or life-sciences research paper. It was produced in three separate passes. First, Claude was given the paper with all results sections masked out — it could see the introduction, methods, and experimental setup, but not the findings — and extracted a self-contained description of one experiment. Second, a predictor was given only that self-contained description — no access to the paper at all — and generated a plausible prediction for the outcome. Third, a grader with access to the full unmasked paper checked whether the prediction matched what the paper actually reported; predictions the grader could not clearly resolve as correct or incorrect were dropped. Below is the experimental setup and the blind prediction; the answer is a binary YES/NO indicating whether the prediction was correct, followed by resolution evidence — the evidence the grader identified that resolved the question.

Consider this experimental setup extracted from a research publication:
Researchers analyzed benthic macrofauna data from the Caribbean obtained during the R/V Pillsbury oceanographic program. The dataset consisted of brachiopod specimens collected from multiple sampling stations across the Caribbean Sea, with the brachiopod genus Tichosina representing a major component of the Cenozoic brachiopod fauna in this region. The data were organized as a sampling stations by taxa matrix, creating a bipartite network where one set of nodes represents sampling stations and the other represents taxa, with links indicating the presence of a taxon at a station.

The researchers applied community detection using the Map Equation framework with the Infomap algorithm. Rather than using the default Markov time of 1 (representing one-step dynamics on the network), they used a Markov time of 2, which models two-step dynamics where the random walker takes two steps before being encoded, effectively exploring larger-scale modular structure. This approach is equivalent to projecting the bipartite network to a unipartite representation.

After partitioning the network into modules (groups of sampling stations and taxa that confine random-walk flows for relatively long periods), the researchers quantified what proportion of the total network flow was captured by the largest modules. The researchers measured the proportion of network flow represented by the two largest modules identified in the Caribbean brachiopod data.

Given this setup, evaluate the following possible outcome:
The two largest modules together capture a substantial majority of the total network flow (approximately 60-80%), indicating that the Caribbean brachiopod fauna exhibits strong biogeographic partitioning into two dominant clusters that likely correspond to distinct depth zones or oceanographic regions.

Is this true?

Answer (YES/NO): NO